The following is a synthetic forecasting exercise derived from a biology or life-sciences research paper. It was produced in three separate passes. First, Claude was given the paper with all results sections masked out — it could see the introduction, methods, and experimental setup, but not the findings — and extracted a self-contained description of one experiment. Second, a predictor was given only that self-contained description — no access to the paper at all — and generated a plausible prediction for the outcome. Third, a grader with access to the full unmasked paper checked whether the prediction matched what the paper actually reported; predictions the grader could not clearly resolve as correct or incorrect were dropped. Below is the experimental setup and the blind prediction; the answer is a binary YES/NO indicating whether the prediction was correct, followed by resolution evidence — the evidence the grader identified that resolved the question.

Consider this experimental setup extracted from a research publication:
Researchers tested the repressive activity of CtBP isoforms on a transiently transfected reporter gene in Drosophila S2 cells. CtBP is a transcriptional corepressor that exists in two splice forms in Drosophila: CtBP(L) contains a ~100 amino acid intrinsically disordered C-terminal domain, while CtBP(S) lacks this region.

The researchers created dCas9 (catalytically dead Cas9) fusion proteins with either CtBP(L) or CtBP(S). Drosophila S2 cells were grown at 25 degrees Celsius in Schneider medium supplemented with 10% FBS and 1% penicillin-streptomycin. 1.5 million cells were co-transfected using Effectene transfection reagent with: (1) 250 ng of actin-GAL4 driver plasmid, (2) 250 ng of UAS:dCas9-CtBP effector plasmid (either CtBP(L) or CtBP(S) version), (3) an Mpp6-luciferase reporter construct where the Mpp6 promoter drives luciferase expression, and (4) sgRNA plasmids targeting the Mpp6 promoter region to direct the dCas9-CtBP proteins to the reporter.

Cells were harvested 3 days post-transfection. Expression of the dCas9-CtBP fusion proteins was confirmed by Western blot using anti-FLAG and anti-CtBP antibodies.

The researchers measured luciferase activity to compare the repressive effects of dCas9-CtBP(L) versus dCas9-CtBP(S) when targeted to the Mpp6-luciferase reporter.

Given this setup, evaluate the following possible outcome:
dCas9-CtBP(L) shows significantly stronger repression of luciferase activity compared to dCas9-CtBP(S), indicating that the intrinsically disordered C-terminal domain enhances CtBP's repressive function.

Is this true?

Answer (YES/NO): NO